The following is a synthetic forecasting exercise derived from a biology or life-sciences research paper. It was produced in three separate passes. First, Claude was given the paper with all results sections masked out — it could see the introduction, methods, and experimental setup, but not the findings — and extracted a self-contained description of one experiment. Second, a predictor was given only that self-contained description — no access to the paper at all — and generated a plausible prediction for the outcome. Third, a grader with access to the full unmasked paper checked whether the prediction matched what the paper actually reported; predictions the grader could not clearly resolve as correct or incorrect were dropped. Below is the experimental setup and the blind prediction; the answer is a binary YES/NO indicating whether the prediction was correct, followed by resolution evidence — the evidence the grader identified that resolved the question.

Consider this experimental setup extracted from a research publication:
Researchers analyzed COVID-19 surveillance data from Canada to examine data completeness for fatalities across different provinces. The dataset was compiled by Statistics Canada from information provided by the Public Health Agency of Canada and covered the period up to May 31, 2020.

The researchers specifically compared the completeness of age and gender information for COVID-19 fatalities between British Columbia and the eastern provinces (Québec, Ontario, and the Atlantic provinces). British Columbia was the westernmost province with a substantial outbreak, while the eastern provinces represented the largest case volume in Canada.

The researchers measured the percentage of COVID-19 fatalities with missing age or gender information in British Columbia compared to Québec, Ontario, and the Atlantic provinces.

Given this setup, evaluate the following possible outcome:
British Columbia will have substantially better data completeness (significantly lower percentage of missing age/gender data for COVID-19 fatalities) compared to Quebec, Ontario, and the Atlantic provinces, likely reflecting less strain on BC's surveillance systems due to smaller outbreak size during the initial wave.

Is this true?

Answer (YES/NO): NO